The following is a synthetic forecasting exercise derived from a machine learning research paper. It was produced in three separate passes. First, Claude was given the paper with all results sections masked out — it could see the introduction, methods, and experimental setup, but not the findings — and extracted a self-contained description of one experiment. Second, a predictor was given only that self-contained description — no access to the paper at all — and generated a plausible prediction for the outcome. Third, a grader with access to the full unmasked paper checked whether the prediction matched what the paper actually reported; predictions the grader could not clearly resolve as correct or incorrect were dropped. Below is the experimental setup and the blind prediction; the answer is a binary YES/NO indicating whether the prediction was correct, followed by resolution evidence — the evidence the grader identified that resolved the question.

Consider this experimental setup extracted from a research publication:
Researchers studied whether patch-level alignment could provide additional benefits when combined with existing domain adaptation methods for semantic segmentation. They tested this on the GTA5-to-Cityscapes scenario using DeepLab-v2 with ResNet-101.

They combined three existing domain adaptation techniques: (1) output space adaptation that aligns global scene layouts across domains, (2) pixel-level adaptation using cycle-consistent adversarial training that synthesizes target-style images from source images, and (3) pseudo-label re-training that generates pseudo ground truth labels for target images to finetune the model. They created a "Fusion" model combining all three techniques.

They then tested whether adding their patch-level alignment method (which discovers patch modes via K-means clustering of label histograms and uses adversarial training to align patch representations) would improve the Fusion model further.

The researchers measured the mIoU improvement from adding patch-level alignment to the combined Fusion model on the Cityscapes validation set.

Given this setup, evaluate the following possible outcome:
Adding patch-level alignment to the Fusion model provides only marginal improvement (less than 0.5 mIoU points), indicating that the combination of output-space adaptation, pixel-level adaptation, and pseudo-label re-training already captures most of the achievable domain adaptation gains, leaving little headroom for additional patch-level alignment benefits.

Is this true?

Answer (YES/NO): NO